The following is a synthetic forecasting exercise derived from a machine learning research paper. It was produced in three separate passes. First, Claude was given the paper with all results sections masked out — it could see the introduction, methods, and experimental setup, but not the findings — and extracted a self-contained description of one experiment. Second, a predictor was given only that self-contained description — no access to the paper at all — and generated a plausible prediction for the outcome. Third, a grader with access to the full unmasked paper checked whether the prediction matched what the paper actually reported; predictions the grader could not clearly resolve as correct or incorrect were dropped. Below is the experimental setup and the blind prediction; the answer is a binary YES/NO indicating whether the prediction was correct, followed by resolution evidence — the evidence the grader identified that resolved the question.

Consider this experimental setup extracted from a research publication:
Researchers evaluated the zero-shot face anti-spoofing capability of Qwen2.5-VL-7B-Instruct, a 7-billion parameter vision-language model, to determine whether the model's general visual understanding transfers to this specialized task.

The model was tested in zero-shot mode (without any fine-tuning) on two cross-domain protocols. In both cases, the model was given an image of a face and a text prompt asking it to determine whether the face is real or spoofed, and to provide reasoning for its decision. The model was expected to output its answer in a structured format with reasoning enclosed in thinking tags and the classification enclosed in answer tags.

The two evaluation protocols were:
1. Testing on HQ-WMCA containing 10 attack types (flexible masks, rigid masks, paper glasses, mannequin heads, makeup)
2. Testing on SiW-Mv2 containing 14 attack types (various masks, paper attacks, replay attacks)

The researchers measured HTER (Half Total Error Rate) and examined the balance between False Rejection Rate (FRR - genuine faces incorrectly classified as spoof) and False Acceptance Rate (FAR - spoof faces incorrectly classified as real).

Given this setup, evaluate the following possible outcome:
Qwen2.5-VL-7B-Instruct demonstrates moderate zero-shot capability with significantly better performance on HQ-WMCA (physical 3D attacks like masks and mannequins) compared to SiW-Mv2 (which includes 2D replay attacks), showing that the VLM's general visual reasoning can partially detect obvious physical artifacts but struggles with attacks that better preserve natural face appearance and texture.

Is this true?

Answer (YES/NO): NO